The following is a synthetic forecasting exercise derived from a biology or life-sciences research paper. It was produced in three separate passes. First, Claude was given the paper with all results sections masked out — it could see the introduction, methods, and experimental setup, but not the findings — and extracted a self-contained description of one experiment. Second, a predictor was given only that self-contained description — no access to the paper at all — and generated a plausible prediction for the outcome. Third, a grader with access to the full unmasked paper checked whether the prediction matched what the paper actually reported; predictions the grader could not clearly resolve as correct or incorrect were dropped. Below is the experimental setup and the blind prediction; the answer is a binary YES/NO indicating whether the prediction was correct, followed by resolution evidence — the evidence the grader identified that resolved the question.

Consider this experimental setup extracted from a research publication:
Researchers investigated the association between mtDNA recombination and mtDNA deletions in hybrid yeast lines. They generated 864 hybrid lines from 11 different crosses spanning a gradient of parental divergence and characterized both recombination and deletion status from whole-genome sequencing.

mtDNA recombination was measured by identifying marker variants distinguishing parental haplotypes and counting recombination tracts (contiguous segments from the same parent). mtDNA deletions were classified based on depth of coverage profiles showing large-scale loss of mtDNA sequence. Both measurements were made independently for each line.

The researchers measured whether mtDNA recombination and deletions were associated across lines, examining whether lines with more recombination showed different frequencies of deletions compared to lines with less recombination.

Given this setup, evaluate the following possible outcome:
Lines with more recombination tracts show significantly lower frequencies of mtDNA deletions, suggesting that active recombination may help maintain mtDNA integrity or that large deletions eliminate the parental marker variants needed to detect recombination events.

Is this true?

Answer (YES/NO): NO